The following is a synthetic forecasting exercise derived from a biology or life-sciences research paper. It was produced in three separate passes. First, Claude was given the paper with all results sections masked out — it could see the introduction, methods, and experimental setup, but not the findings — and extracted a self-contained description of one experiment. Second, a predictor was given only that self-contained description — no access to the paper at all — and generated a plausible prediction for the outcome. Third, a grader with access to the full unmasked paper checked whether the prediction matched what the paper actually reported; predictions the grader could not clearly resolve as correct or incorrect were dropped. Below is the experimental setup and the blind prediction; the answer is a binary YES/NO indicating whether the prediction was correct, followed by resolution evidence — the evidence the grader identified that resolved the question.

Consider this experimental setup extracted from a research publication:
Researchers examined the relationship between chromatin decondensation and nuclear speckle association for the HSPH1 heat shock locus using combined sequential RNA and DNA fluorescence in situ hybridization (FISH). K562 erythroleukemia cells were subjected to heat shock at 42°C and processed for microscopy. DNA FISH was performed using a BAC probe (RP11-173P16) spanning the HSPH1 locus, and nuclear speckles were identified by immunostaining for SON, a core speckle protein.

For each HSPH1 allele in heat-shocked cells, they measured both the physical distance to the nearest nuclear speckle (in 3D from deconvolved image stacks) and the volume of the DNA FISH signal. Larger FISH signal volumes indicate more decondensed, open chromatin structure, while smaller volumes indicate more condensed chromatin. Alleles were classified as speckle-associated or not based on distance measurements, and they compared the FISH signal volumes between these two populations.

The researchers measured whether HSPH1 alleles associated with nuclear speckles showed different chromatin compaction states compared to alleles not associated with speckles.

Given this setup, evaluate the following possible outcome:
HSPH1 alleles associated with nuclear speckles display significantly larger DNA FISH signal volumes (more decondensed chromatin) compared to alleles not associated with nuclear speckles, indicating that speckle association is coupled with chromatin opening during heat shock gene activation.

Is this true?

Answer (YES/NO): YES